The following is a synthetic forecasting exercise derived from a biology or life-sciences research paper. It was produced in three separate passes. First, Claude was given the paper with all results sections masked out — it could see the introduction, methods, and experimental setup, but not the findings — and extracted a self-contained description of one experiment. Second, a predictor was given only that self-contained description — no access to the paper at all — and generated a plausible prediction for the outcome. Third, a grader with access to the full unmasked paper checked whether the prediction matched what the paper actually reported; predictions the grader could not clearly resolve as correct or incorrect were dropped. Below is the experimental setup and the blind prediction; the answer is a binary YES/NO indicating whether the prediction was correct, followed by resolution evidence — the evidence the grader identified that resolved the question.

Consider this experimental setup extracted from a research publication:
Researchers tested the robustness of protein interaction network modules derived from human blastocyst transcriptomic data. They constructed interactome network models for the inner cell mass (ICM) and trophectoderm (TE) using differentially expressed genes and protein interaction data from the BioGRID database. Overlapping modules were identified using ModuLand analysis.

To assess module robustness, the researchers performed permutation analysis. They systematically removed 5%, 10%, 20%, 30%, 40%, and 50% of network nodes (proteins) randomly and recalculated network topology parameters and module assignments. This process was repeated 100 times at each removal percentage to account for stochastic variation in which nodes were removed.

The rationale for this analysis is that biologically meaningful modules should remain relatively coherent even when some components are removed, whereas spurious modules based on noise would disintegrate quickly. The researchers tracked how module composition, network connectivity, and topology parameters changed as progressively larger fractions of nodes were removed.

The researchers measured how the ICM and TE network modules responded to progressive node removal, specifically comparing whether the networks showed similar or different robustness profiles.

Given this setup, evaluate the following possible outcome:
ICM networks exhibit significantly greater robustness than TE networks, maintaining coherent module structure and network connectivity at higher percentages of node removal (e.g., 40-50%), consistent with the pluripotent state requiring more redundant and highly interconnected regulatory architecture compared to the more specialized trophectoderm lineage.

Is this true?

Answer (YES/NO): NO